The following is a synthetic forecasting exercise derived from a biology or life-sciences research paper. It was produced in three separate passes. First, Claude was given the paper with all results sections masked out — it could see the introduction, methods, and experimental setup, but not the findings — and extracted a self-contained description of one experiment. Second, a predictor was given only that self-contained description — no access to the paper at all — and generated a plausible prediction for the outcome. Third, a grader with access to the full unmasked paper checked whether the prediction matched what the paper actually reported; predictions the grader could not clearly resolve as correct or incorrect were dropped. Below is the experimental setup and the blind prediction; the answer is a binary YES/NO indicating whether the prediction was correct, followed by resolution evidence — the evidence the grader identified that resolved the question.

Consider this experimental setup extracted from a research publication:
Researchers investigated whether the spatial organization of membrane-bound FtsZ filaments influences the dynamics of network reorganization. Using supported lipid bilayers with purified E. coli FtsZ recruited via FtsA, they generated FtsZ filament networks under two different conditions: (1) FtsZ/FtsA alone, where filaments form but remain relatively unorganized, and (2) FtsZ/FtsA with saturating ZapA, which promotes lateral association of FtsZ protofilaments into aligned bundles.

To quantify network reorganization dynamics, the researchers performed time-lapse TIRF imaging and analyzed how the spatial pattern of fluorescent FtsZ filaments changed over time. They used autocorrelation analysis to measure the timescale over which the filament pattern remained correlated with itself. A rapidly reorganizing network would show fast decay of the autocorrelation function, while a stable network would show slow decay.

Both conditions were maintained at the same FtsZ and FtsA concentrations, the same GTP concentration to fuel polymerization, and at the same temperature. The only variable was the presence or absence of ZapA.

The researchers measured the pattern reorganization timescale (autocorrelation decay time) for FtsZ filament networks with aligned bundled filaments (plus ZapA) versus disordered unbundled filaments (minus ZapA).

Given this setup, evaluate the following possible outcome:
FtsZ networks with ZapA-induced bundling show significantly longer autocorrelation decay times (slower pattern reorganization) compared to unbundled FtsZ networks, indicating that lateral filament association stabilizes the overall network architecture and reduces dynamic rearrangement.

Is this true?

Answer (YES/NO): YES